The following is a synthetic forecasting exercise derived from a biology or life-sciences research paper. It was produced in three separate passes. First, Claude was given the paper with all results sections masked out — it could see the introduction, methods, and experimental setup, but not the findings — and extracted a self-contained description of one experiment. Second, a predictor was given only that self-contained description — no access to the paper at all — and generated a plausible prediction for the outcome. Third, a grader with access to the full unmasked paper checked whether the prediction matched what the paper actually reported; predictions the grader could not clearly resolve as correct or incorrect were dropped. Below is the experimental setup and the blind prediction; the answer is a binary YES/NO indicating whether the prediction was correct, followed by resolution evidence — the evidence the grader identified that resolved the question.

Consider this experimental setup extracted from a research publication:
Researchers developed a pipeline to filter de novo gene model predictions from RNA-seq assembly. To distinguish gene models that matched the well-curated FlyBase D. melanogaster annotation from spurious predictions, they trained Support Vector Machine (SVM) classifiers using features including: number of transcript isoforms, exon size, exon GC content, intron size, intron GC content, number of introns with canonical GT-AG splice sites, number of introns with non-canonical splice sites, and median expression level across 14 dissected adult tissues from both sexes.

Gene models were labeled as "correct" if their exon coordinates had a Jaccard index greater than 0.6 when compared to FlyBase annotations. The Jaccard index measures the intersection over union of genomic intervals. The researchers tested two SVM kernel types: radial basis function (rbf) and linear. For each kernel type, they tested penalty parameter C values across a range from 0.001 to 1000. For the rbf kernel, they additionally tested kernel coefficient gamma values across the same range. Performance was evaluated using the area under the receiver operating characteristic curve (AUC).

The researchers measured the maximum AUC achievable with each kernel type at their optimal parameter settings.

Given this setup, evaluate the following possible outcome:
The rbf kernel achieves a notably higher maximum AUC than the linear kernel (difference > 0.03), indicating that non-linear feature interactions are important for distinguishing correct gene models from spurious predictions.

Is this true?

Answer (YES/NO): NO